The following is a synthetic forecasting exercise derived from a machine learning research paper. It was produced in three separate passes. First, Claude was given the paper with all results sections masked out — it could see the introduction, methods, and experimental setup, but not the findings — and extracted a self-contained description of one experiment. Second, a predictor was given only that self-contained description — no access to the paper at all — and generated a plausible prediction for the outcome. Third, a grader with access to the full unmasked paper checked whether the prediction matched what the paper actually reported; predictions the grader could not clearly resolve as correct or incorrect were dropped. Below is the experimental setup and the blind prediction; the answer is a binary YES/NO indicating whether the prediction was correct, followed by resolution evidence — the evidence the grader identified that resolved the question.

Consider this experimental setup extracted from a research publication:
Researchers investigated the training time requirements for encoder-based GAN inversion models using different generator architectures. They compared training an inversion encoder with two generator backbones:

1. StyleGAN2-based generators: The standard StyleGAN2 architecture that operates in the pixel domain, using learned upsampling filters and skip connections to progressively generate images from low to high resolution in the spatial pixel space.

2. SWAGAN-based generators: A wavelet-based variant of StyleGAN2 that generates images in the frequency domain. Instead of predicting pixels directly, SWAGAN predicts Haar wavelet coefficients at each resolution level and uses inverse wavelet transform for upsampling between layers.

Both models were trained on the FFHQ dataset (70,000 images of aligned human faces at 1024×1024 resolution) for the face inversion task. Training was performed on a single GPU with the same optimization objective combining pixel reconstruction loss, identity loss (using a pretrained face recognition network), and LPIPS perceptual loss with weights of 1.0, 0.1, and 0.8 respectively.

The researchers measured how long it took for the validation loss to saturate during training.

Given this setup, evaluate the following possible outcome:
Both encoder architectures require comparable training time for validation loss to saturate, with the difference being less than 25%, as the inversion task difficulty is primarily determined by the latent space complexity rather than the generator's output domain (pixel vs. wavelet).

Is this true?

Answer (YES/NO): NO